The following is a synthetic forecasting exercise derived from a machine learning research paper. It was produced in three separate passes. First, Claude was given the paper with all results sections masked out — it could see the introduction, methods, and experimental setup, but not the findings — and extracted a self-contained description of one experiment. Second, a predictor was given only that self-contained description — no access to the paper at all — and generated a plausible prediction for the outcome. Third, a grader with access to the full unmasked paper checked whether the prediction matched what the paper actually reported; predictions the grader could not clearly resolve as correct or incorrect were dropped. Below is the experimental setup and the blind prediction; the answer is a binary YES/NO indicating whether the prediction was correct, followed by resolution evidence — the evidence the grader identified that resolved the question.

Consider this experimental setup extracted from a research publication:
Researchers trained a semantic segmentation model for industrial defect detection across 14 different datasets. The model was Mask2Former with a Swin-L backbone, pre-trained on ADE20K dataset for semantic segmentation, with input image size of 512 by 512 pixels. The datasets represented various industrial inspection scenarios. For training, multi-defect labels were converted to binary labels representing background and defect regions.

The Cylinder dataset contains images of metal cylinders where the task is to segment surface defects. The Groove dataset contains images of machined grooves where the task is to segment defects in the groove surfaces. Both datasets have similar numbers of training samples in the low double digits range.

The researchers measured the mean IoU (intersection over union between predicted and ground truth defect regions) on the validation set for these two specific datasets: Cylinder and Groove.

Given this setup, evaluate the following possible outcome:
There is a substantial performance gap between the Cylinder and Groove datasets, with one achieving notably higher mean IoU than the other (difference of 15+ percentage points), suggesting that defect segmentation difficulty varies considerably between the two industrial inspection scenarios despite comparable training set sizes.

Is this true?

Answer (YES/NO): YES